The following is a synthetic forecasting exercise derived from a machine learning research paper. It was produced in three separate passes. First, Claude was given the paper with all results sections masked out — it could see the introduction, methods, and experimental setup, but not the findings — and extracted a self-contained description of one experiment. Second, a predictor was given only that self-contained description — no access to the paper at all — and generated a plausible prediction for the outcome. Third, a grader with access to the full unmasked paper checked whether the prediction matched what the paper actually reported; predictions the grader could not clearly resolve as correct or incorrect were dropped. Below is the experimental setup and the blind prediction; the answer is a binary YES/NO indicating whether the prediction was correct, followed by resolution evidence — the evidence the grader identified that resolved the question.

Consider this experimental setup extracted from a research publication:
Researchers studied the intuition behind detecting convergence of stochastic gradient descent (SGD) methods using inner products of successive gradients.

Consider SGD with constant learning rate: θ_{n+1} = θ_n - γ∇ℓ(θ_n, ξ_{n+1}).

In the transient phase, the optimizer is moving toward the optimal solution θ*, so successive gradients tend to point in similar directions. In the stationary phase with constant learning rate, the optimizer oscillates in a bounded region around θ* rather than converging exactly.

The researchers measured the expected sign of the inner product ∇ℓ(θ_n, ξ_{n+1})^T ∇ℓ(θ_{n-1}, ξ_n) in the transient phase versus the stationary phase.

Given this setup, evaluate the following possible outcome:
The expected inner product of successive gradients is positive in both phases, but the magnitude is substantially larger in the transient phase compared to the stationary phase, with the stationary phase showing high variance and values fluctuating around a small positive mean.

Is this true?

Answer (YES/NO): NO